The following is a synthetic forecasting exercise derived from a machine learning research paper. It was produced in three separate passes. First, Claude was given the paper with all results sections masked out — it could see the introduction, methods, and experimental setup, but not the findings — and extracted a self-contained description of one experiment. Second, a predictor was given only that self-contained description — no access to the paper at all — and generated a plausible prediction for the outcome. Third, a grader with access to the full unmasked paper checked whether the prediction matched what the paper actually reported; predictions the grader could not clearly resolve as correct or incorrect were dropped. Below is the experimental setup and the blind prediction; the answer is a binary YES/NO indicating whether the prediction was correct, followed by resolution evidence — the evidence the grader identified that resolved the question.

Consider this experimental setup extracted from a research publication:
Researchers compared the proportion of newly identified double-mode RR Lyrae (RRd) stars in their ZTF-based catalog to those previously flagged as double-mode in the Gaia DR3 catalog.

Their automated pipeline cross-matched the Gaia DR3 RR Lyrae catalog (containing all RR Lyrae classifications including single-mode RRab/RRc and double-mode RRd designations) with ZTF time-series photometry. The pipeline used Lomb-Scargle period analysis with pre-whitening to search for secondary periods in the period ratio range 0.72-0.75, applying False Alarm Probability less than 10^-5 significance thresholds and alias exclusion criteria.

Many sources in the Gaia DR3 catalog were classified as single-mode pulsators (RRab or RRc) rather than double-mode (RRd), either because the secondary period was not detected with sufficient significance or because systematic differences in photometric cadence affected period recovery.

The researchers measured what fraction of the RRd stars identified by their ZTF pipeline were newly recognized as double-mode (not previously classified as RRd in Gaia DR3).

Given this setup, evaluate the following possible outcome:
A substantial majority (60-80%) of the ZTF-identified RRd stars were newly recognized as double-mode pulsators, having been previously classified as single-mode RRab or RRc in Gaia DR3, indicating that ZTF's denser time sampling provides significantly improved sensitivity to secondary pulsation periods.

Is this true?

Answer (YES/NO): YES